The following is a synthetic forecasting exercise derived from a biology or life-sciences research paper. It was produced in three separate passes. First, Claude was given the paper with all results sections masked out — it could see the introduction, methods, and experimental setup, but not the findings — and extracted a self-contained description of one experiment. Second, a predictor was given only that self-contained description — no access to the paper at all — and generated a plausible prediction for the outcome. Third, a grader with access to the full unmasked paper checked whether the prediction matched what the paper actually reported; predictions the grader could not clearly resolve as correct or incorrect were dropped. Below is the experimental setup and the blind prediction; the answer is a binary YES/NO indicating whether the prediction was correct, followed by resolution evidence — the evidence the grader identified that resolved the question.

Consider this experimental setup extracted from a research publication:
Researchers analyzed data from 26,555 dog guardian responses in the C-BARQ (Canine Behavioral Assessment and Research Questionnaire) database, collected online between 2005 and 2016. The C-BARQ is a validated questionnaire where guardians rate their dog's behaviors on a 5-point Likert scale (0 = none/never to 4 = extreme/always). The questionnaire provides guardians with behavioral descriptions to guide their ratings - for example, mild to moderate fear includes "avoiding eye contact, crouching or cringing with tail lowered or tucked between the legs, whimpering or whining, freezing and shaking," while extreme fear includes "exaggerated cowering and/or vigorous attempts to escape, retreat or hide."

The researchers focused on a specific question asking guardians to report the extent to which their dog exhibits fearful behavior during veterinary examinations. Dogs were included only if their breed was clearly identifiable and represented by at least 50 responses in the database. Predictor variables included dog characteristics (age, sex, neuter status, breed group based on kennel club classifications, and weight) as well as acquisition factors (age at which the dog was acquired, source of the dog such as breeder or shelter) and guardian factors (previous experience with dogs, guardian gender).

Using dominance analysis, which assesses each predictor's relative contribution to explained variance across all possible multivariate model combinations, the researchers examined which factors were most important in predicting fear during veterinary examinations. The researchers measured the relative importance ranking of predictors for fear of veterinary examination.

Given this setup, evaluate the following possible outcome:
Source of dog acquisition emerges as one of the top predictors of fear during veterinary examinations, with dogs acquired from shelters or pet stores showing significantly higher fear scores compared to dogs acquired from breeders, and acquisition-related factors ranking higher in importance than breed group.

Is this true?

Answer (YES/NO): NO